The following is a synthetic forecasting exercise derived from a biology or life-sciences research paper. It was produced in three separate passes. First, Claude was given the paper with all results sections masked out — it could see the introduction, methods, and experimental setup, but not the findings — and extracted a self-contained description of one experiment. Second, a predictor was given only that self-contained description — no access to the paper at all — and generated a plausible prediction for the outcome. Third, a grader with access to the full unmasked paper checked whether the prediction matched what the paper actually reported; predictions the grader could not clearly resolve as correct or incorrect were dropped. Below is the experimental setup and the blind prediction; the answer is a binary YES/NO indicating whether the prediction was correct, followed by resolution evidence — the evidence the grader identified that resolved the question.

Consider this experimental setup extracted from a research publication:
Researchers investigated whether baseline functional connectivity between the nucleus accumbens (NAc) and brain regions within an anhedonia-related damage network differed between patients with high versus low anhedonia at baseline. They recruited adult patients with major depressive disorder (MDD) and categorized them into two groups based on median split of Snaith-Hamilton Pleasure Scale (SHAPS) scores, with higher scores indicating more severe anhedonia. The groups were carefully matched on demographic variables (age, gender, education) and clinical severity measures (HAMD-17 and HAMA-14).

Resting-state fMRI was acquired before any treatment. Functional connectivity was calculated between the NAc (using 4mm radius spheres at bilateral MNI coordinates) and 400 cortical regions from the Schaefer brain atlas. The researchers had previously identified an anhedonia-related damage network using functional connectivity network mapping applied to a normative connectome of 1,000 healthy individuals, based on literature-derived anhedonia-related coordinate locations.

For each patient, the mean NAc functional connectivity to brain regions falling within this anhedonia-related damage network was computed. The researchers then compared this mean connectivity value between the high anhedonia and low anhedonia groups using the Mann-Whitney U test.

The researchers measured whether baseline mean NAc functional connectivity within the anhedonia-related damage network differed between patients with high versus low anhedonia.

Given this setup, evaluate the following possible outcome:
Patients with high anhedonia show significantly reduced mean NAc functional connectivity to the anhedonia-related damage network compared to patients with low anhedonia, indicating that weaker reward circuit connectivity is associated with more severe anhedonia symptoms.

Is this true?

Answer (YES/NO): YES